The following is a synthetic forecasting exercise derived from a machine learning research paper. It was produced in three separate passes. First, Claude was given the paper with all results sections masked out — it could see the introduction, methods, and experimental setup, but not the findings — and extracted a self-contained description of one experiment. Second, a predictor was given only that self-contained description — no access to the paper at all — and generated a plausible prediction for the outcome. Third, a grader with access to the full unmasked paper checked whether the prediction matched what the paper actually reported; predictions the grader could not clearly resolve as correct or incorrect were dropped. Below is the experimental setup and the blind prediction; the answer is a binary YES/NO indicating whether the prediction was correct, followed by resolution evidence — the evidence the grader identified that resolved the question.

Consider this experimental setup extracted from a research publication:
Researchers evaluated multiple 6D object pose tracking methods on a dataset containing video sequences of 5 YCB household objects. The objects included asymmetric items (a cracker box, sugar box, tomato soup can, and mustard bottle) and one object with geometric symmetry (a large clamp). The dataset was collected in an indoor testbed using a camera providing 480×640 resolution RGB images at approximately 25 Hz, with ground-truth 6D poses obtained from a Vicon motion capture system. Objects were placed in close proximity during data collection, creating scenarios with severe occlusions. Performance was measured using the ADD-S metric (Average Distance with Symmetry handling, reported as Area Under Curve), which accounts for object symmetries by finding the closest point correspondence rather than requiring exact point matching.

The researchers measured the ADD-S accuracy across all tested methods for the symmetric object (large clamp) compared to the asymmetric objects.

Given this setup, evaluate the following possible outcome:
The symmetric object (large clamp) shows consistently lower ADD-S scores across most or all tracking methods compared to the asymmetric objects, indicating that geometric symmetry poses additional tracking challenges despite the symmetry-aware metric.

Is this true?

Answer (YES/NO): YES